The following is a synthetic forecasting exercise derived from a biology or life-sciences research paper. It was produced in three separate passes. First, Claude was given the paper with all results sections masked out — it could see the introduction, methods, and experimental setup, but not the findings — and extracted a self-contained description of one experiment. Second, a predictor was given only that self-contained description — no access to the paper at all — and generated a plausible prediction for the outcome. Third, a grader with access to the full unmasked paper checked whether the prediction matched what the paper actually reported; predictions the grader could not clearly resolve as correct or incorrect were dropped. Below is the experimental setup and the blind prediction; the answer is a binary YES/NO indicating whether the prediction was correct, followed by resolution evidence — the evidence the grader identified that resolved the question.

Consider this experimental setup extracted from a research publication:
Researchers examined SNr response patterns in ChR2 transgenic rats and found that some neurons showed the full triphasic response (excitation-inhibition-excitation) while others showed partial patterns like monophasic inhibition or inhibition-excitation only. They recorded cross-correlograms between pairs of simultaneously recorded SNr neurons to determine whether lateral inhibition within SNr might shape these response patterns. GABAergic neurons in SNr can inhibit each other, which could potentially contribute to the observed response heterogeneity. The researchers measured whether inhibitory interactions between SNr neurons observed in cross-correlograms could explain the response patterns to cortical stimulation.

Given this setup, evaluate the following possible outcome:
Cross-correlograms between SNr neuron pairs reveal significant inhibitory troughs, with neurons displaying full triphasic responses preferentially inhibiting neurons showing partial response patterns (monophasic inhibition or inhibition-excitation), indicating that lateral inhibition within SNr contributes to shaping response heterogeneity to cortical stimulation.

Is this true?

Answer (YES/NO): NO